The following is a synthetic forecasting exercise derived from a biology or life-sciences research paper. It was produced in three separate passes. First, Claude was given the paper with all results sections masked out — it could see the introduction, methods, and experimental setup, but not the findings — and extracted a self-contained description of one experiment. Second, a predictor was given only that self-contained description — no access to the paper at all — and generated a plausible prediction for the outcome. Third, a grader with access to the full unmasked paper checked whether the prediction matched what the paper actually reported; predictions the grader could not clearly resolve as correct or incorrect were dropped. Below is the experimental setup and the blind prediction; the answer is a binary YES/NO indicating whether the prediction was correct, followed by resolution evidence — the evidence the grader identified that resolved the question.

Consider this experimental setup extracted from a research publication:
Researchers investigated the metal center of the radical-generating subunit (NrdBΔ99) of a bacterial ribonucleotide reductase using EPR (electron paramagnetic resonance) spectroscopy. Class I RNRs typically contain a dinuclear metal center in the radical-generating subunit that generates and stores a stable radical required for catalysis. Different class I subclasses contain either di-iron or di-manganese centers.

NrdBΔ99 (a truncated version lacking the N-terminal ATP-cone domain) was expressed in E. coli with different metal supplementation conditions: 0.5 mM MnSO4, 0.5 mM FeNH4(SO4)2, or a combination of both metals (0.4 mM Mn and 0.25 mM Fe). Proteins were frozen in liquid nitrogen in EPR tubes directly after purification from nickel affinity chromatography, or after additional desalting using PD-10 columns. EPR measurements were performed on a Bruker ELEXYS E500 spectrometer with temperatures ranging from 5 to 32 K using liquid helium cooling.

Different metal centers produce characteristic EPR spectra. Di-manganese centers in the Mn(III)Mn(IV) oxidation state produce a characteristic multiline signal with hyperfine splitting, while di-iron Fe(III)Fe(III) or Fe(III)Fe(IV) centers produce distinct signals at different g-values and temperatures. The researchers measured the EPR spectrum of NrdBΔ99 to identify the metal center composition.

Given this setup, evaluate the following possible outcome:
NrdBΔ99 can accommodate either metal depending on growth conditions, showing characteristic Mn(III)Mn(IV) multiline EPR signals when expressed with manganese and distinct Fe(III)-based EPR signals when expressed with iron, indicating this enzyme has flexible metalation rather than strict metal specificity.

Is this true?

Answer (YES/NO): NO